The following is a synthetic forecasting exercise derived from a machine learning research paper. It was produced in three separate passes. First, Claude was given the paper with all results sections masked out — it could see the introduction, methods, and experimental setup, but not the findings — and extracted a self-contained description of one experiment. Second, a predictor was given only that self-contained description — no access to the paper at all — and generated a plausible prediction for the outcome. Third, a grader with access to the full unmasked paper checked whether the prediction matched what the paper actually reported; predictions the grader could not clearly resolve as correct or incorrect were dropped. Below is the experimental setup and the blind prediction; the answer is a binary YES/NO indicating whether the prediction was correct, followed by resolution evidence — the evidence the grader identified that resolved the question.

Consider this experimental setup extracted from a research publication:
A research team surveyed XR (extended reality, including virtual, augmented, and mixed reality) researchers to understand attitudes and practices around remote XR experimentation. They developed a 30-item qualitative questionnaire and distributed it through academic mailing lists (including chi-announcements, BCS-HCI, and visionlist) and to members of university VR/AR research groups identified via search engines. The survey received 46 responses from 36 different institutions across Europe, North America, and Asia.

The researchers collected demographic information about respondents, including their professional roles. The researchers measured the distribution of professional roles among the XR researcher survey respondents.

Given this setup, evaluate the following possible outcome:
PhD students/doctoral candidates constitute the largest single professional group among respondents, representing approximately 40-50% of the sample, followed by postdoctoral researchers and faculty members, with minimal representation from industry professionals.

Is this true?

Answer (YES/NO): NO